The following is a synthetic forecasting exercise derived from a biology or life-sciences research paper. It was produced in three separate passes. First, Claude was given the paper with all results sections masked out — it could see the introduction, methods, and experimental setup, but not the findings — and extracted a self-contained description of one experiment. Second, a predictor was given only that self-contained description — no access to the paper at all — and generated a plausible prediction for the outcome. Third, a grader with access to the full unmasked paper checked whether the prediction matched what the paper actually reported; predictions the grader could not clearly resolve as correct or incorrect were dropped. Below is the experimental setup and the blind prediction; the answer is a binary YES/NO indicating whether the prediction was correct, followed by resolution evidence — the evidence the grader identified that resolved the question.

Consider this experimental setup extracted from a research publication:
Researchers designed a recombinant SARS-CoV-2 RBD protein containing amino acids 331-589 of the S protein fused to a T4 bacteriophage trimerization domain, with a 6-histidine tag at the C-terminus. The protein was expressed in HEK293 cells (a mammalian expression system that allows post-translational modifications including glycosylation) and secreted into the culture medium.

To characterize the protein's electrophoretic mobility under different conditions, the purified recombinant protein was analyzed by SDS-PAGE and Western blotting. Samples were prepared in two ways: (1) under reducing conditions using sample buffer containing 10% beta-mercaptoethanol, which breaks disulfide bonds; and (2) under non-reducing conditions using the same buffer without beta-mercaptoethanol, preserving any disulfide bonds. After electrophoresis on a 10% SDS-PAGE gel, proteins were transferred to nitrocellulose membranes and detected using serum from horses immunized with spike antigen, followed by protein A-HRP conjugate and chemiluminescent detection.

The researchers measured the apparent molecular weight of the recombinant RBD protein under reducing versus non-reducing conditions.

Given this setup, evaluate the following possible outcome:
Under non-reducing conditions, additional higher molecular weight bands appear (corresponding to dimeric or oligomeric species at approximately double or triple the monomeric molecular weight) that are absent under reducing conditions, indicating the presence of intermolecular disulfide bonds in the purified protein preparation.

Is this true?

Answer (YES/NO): YES